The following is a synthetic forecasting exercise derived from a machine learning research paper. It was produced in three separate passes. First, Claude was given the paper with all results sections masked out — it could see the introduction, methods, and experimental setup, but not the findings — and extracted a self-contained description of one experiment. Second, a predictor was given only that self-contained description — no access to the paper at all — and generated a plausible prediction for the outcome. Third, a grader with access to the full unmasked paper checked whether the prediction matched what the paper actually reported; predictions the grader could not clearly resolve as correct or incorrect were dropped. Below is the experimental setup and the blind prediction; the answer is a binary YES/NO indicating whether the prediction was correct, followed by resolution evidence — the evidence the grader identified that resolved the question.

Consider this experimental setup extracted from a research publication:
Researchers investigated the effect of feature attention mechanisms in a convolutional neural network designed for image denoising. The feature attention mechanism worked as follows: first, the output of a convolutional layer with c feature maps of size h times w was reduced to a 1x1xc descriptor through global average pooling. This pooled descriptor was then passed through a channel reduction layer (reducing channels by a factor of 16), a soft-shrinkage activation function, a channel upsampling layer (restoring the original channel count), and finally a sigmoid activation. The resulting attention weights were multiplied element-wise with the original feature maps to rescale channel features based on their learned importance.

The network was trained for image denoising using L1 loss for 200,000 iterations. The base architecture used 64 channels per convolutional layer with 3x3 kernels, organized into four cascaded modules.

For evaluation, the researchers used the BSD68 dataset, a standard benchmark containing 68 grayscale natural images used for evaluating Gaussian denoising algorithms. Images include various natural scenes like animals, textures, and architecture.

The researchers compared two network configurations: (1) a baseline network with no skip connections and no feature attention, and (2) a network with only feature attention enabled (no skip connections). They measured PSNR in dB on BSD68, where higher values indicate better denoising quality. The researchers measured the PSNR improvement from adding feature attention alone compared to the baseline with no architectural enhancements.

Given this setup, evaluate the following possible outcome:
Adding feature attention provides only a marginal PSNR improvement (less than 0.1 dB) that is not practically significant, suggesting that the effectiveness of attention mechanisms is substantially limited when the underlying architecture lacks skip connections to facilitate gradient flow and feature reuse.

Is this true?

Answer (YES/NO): YES